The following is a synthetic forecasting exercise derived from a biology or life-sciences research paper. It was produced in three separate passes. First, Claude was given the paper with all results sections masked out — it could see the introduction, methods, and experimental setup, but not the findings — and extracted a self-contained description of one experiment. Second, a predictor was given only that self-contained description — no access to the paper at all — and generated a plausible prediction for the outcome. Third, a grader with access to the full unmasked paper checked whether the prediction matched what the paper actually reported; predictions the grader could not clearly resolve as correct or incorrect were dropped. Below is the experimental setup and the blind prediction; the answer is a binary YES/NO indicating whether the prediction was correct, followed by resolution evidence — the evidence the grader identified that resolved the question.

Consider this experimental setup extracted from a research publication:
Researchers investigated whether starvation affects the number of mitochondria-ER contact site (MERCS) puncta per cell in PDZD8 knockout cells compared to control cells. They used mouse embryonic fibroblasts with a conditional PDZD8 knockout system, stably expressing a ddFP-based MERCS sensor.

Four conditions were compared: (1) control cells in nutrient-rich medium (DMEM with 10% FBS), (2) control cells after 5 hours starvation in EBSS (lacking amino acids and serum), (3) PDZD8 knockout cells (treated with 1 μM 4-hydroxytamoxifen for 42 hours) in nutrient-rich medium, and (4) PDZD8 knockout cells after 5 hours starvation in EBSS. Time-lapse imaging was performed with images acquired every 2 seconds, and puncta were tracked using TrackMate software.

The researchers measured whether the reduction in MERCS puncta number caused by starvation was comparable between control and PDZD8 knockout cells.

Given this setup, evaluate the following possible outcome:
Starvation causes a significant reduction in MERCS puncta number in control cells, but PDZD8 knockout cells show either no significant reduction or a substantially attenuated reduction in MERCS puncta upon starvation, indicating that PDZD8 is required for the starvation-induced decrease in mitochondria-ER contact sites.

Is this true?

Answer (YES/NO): YES